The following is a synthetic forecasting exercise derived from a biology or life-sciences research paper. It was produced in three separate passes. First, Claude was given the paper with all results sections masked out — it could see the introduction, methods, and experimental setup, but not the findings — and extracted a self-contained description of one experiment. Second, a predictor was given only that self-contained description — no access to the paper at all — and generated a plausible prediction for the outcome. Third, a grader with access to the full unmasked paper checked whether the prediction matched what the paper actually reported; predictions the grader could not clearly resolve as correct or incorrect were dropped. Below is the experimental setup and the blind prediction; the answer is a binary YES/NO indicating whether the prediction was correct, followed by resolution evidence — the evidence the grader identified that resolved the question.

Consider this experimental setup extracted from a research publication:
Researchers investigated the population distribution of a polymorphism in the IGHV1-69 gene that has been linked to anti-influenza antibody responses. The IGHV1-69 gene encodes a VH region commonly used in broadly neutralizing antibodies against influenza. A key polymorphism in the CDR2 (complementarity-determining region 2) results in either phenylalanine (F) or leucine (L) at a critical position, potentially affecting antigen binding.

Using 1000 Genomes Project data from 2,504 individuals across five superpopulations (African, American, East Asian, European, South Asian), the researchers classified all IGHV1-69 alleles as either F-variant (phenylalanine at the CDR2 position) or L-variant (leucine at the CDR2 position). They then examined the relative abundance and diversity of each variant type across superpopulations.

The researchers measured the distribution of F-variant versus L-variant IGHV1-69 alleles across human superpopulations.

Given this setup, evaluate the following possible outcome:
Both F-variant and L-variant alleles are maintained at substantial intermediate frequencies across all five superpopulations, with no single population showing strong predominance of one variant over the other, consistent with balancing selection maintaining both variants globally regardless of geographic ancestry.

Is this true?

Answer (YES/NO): NO